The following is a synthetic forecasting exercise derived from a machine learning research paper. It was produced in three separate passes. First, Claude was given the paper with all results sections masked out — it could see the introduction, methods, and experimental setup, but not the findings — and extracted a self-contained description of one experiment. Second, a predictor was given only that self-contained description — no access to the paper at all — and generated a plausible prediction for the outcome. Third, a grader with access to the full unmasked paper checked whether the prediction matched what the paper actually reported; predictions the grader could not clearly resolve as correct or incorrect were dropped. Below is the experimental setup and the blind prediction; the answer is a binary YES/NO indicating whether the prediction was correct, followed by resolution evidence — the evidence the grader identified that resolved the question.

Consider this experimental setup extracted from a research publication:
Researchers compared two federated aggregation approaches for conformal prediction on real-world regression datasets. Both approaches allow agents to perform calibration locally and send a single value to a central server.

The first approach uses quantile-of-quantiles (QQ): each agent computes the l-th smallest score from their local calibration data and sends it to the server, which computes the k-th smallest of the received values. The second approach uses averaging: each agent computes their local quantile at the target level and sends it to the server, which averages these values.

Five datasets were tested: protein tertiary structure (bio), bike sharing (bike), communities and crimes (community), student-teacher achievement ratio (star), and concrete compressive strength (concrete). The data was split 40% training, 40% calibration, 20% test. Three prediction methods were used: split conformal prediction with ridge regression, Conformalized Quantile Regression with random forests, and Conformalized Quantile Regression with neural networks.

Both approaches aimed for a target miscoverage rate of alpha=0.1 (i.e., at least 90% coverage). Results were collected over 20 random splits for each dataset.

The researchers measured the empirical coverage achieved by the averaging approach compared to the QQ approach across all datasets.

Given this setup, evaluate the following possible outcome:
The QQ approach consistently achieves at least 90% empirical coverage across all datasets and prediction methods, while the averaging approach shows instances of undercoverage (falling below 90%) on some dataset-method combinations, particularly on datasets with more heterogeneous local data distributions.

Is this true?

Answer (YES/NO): NO